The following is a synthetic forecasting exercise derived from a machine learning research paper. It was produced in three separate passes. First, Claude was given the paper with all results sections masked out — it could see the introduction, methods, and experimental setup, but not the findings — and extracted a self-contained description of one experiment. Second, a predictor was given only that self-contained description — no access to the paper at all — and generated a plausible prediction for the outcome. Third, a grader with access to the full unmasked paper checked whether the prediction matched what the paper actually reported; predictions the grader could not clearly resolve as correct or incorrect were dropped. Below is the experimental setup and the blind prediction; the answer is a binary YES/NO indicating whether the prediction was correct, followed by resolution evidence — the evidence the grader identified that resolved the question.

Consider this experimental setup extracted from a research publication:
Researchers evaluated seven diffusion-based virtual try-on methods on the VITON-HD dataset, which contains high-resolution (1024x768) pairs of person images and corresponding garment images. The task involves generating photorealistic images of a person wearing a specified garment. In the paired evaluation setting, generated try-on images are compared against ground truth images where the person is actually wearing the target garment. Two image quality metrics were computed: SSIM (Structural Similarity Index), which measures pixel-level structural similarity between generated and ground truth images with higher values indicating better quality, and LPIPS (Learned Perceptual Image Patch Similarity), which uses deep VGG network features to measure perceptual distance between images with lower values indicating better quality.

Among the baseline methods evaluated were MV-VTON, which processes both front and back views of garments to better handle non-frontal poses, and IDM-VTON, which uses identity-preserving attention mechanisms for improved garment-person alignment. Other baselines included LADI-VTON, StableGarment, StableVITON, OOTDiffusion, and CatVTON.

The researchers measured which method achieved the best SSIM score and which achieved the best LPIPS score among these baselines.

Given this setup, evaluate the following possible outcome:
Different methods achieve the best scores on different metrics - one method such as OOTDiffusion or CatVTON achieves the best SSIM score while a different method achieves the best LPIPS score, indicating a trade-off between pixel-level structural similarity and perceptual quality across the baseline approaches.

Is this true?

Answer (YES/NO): NO